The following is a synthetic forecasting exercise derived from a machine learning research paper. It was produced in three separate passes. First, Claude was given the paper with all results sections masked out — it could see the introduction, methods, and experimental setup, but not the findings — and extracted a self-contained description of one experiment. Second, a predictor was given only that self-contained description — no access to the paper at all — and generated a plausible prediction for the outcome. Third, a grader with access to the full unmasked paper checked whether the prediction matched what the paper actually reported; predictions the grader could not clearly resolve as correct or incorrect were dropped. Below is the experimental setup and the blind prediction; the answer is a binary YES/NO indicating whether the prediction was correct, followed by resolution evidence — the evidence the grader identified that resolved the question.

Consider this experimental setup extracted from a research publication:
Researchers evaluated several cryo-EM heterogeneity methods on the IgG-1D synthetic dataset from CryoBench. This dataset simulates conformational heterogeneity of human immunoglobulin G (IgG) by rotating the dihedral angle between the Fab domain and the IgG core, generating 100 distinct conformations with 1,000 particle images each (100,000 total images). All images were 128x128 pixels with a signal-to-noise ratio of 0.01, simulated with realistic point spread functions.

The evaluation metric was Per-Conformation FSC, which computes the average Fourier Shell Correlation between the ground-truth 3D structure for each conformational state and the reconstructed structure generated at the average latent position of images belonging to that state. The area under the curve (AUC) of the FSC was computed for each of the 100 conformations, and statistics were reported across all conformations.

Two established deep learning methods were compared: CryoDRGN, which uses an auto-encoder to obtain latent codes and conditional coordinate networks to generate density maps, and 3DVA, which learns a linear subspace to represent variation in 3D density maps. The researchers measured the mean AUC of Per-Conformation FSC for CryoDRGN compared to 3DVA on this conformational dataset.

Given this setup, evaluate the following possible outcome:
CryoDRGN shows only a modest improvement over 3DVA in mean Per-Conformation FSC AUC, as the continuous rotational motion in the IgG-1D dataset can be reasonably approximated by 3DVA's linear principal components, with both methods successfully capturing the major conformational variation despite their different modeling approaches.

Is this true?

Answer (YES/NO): YES